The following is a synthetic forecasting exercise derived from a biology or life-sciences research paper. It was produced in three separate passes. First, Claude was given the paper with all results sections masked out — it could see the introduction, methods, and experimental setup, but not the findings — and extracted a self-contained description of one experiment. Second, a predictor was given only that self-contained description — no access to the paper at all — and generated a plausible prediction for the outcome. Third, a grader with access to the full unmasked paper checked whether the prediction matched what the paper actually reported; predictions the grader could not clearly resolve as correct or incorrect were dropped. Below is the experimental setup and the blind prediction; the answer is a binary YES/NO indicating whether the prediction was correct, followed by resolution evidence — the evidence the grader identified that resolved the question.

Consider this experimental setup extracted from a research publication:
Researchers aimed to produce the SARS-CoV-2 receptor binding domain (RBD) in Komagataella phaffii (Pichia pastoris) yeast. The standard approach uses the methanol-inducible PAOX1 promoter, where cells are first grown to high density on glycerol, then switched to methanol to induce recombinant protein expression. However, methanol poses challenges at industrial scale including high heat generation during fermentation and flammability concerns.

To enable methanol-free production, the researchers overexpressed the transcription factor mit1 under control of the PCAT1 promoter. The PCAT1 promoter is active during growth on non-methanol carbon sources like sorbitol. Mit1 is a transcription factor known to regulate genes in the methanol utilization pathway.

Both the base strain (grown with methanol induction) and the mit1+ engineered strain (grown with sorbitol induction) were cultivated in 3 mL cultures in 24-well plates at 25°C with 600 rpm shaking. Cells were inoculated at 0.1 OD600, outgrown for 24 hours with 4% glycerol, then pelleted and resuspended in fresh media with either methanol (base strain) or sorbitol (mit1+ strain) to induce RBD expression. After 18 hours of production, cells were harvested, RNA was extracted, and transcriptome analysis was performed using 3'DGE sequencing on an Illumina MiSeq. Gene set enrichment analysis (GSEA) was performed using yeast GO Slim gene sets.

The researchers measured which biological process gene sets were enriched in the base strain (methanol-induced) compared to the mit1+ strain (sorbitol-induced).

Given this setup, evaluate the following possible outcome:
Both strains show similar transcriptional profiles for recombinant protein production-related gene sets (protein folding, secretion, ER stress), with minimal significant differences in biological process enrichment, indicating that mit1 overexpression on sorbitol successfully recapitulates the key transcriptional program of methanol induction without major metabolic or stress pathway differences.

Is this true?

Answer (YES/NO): NO